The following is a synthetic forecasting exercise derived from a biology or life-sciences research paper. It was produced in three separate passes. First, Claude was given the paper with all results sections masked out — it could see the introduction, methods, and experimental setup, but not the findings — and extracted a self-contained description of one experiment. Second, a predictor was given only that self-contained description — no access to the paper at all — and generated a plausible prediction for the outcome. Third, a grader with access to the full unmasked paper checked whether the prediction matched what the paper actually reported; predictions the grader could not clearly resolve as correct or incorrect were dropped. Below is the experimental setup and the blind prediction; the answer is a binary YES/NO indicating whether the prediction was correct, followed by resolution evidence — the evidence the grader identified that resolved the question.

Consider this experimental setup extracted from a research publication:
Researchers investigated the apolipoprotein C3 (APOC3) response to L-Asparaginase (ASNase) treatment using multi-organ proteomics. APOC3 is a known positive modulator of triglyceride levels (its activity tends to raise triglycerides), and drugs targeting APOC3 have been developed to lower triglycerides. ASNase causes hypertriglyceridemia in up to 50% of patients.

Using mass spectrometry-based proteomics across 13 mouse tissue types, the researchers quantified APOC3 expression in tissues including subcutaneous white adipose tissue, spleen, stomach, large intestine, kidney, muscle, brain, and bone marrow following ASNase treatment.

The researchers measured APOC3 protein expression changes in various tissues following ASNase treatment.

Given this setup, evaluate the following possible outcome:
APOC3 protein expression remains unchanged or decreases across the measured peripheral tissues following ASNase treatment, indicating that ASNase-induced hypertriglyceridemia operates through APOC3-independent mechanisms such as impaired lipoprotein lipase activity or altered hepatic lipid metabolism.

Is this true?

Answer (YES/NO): NO